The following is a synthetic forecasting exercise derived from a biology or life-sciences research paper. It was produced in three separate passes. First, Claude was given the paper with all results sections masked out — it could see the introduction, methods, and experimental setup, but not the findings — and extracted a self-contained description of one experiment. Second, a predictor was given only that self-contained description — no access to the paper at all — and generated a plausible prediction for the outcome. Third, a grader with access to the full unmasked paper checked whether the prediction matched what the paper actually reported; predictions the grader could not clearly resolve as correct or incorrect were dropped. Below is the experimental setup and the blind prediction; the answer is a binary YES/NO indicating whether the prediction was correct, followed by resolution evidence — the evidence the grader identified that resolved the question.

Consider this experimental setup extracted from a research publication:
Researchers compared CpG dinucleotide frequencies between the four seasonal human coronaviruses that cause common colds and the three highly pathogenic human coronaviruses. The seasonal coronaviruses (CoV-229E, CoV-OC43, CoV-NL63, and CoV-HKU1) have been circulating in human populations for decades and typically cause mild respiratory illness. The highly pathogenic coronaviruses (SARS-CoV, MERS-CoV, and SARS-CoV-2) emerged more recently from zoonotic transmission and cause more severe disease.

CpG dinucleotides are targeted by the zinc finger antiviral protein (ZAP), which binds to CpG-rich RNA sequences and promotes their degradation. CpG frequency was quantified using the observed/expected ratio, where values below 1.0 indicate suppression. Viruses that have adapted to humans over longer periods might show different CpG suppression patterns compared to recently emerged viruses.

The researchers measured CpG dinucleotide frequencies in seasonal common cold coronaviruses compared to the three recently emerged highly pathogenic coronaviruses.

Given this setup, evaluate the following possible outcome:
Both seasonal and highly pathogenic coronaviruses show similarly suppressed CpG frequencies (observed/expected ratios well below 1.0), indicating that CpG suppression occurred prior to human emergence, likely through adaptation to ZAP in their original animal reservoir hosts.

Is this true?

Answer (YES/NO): NO